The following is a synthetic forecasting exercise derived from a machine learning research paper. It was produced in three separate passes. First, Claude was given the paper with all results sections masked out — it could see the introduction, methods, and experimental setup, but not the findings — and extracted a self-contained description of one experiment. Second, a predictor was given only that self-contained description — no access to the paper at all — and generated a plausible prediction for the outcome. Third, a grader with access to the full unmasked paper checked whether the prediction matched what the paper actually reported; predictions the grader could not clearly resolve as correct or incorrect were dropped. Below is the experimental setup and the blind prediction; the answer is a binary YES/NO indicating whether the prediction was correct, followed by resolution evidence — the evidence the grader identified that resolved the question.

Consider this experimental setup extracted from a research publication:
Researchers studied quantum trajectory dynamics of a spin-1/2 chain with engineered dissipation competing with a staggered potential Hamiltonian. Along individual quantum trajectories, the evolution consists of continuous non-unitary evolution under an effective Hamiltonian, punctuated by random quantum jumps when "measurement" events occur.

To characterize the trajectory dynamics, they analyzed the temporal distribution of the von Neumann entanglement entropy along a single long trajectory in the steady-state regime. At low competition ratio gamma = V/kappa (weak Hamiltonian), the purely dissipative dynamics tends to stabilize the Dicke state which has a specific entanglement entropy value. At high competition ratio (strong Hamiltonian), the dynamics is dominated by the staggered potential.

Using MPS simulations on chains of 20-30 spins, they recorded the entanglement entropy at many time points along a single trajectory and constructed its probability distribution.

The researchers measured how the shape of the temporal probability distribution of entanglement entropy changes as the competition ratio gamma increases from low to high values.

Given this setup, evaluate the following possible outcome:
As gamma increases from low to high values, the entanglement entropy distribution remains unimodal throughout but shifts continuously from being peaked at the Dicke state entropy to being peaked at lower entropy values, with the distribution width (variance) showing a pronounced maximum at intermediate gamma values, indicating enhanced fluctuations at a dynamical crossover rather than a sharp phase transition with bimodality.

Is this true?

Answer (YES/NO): NO